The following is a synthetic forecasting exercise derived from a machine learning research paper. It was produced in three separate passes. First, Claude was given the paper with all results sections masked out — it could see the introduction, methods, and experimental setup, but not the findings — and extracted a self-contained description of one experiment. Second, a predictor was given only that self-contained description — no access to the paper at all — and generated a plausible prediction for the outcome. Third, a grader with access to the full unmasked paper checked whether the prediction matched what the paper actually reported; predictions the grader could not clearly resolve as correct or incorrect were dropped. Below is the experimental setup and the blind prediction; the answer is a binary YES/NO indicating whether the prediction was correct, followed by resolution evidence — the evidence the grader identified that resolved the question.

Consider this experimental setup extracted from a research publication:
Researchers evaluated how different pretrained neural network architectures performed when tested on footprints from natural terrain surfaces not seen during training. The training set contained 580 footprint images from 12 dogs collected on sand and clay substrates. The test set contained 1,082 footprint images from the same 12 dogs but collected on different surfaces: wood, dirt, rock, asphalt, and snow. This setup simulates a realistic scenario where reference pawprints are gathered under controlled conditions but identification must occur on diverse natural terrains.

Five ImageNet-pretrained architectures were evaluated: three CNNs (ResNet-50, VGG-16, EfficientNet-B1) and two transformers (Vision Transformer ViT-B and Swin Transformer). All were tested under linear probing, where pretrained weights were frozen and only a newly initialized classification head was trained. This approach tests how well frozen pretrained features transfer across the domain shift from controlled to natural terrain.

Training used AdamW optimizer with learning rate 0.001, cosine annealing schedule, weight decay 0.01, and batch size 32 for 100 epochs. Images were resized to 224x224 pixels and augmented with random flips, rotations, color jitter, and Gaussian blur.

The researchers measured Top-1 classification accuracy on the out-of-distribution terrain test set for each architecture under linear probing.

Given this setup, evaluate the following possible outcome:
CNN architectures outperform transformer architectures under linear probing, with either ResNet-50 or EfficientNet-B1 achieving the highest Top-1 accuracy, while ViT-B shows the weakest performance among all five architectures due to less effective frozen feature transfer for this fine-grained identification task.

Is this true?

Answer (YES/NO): NO